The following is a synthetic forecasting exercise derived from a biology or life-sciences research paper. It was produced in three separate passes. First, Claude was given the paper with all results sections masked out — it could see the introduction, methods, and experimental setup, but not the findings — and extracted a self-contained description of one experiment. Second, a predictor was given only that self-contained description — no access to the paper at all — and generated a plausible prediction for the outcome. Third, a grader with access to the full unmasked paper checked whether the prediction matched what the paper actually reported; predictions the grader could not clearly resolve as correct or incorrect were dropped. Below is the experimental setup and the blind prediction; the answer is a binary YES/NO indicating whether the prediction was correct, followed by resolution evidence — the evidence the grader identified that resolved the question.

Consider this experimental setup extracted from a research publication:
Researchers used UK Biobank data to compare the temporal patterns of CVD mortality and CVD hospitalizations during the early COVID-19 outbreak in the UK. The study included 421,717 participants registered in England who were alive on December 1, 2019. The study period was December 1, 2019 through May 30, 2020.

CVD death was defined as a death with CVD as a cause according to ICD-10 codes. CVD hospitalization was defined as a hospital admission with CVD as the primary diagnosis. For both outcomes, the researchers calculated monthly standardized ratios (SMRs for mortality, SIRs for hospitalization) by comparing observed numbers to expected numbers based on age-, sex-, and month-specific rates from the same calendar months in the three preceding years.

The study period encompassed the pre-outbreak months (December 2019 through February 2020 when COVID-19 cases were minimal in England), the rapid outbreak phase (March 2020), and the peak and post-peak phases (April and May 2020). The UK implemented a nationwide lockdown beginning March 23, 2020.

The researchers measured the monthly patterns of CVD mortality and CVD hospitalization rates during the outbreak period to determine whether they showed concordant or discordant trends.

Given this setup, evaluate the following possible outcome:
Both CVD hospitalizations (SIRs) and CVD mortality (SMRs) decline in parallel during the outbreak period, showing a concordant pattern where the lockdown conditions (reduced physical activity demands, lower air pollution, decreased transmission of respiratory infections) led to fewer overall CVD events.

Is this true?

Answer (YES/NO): NO